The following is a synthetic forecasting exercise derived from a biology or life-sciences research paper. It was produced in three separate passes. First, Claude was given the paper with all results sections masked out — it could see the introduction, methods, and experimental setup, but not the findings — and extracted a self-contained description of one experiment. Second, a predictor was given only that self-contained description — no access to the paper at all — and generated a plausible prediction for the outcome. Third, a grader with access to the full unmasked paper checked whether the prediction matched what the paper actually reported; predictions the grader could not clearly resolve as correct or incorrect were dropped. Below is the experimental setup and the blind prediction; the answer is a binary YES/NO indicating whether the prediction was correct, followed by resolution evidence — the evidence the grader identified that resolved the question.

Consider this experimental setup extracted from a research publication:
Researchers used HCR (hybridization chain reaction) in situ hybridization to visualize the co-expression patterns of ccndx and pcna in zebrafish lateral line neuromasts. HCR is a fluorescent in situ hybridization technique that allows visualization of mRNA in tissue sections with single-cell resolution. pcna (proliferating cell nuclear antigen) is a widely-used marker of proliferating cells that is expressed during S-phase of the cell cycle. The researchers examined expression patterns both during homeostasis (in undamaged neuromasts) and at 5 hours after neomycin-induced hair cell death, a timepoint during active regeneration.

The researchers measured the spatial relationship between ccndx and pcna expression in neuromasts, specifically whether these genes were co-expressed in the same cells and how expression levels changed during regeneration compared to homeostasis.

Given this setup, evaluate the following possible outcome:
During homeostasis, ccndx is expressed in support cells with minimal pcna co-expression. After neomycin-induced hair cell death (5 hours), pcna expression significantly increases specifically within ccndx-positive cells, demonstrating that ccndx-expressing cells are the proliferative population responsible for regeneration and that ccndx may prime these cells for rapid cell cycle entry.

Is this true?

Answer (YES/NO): NO